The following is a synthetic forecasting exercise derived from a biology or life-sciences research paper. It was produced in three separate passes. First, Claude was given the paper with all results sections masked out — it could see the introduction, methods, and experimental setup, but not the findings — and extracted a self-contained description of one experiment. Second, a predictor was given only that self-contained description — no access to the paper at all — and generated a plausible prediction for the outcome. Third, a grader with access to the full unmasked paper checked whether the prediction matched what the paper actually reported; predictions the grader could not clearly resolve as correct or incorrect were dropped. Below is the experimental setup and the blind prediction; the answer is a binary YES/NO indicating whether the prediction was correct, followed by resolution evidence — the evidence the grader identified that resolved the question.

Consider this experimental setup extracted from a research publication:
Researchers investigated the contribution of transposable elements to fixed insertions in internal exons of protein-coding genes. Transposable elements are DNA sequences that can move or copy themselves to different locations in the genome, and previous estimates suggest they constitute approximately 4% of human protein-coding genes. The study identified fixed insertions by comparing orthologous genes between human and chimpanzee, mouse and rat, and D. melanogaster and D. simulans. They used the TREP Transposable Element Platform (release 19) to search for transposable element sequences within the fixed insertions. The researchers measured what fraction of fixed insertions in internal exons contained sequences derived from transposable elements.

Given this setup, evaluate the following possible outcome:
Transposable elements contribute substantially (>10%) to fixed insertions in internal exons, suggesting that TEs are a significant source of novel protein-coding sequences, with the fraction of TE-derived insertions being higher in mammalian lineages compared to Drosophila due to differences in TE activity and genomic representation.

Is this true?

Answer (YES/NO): NO